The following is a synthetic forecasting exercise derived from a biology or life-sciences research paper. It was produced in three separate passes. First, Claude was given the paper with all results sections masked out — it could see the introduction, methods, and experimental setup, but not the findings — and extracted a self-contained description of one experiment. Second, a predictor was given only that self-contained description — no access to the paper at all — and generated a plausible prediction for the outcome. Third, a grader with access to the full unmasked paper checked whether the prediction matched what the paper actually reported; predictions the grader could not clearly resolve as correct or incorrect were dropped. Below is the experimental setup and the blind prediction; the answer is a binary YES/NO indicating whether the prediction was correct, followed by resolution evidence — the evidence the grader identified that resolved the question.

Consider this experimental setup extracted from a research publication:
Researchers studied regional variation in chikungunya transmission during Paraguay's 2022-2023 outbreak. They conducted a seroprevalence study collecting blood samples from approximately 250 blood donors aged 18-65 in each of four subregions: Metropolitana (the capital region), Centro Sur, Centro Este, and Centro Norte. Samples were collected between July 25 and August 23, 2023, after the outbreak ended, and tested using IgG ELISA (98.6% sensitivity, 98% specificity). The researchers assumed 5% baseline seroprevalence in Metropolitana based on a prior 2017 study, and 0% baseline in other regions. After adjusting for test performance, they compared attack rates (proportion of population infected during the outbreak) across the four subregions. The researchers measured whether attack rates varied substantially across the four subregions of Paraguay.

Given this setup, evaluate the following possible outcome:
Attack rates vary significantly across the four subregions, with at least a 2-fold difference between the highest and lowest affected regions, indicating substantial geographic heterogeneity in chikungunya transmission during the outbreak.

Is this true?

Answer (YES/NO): YES